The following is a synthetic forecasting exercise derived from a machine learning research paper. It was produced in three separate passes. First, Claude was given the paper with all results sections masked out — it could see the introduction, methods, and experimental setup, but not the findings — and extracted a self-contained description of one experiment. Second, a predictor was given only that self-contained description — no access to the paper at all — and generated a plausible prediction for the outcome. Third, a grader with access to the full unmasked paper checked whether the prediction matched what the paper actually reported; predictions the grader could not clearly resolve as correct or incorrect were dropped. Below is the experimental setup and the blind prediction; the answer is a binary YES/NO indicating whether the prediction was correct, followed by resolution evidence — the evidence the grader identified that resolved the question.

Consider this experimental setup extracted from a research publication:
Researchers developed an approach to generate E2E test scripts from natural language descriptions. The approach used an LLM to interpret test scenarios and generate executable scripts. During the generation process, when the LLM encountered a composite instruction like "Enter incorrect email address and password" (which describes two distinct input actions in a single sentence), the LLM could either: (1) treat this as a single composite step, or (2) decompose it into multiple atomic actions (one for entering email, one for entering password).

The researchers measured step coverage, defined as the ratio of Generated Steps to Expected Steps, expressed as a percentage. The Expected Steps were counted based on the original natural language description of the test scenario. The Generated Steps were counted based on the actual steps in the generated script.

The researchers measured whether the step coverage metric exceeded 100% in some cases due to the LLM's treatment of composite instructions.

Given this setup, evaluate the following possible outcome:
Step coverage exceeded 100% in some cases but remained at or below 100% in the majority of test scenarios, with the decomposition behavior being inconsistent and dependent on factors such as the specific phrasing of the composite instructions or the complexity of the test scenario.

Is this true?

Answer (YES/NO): NO